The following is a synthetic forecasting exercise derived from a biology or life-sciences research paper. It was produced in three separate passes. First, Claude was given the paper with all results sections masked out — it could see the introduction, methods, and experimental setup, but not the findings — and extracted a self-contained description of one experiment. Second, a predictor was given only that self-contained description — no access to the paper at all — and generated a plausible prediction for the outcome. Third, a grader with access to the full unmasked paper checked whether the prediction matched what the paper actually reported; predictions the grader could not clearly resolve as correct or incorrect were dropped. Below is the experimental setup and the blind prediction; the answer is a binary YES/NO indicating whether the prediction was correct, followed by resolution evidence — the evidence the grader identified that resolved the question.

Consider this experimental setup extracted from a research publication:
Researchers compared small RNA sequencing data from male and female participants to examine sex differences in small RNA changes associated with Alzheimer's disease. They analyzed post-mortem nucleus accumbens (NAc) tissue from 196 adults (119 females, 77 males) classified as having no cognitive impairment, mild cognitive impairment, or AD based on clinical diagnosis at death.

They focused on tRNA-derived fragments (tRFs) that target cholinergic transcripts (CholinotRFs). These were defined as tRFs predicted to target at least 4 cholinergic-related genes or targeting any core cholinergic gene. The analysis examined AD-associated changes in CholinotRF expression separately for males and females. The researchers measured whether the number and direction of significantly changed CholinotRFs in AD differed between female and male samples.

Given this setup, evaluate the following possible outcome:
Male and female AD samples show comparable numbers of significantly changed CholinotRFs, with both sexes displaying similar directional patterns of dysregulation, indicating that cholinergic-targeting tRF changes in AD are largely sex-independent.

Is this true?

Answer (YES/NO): NO